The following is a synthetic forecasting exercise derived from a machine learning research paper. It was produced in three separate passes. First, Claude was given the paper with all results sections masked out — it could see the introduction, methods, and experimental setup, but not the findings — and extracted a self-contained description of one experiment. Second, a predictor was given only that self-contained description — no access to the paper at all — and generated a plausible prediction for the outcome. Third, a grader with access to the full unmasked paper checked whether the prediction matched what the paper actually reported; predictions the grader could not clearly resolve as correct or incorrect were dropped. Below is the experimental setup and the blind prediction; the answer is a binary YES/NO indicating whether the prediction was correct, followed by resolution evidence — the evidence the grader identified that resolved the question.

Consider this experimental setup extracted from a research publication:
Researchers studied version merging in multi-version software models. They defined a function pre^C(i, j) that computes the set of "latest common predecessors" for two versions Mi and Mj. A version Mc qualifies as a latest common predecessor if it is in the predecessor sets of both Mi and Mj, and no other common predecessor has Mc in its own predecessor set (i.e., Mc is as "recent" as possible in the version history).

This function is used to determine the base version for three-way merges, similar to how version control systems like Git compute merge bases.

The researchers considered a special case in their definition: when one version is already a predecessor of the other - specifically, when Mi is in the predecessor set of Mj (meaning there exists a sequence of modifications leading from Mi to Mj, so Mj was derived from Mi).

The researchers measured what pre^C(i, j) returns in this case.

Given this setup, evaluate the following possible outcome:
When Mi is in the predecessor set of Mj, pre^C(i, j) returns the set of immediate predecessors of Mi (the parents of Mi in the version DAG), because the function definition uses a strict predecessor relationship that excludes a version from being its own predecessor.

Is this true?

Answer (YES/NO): NO